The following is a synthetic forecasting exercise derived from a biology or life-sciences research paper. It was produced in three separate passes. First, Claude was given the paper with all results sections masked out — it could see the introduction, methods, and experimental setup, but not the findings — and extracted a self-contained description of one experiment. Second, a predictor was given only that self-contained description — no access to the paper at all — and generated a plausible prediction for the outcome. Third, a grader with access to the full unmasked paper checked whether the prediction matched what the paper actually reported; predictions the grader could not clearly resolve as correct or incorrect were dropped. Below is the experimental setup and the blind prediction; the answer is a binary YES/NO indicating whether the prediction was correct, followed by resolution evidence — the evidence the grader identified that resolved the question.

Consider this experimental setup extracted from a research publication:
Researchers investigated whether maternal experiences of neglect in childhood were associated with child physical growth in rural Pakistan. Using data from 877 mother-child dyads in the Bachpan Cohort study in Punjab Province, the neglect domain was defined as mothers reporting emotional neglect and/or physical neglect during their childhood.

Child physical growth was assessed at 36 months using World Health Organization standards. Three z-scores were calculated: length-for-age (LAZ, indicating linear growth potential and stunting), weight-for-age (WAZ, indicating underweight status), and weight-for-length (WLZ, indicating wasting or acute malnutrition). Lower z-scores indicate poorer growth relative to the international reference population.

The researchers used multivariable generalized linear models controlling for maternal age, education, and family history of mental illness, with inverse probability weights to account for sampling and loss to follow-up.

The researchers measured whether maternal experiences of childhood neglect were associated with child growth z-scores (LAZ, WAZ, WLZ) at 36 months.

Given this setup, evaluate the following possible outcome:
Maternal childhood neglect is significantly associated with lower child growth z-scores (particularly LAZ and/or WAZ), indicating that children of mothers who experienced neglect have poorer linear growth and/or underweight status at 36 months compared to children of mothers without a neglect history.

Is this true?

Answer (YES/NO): NO